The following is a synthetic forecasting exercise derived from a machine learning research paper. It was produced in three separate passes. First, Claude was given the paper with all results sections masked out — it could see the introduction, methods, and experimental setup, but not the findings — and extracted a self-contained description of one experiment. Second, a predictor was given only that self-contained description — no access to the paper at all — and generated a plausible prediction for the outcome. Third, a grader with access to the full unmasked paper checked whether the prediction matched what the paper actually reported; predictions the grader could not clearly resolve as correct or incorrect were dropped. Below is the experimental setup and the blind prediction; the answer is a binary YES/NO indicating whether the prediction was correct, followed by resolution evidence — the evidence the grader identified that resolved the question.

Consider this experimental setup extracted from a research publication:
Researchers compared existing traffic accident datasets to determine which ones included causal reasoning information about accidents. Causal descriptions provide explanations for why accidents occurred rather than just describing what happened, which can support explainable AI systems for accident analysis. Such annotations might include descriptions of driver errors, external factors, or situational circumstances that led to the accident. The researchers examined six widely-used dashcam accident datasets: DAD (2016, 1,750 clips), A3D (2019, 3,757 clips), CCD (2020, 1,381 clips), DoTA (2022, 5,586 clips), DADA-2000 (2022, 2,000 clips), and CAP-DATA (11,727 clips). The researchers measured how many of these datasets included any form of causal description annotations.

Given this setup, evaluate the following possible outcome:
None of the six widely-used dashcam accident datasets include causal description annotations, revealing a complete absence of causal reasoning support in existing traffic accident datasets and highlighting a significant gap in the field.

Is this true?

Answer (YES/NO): NO